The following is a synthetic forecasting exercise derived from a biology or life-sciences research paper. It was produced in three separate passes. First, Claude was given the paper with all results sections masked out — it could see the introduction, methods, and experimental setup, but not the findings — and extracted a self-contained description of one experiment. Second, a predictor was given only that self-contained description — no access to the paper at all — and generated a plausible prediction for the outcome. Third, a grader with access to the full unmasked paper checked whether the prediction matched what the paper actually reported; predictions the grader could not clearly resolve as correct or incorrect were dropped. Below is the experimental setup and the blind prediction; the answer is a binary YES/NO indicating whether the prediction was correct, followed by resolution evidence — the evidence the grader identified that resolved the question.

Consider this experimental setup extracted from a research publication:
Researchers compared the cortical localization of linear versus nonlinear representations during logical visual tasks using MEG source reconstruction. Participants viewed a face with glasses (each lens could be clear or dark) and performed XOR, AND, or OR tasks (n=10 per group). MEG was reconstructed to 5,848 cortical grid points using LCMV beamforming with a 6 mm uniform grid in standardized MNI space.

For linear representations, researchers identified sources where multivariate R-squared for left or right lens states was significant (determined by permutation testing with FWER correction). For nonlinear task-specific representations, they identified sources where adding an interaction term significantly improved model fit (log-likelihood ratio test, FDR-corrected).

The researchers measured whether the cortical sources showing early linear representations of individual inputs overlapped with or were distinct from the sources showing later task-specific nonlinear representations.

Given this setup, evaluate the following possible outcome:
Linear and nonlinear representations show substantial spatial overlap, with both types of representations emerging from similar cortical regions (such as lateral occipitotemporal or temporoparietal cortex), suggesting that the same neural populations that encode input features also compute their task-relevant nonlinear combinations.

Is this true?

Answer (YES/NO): NO